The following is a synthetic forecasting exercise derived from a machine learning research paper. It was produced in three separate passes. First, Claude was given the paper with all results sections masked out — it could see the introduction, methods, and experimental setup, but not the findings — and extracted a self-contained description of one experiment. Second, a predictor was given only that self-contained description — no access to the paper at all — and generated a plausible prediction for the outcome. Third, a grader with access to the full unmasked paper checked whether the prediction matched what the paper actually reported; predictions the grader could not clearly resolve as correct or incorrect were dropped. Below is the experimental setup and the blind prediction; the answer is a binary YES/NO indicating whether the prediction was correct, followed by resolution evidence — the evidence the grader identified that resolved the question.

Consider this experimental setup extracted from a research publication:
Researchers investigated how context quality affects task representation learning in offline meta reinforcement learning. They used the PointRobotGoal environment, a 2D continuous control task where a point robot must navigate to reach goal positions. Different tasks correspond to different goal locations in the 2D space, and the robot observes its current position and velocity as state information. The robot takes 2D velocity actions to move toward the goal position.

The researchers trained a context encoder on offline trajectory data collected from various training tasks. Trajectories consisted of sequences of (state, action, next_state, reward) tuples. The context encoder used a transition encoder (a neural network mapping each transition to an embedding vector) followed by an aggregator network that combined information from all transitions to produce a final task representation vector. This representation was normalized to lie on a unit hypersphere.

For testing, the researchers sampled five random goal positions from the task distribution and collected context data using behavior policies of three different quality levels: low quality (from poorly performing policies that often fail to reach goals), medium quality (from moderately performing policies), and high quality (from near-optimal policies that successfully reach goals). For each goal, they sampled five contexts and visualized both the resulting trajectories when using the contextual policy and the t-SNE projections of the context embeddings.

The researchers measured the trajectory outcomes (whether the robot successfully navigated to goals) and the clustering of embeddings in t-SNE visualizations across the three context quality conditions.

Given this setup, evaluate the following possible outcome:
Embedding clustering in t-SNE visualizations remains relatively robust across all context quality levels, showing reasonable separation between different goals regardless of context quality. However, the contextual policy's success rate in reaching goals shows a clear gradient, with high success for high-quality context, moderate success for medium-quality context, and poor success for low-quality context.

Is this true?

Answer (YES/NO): NO